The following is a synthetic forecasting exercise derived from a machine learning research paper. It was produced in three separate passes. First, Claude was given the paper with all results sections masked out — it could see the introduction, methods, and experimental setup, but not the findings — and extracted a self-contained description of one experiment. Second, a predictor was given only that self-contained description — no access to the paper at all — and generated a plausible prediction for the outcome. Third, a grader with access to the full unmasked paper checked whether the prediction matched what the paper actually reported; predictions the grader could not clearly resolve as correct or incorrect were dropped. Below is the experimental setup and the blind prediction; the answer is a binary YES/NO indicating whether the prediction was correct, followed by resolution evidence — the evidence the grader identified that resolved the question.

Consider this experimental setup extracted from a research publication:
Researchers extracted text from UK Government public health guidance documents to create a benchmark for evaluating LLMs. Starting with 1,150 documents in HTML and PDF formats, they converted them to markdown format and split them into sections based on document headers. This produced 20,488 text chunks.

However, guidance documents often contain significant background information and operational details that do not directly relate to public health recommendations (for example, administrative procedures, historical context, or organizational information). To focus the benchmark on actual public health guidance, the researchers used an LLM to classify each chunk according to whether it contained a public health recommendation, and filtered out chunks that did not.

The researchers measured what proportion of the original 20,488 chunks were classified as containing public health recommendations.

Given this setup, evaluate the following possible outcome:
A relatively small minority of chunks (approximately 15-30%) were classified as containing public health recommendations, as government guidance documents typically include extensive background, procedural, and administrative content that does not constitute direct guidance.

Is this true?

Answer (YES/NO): NO